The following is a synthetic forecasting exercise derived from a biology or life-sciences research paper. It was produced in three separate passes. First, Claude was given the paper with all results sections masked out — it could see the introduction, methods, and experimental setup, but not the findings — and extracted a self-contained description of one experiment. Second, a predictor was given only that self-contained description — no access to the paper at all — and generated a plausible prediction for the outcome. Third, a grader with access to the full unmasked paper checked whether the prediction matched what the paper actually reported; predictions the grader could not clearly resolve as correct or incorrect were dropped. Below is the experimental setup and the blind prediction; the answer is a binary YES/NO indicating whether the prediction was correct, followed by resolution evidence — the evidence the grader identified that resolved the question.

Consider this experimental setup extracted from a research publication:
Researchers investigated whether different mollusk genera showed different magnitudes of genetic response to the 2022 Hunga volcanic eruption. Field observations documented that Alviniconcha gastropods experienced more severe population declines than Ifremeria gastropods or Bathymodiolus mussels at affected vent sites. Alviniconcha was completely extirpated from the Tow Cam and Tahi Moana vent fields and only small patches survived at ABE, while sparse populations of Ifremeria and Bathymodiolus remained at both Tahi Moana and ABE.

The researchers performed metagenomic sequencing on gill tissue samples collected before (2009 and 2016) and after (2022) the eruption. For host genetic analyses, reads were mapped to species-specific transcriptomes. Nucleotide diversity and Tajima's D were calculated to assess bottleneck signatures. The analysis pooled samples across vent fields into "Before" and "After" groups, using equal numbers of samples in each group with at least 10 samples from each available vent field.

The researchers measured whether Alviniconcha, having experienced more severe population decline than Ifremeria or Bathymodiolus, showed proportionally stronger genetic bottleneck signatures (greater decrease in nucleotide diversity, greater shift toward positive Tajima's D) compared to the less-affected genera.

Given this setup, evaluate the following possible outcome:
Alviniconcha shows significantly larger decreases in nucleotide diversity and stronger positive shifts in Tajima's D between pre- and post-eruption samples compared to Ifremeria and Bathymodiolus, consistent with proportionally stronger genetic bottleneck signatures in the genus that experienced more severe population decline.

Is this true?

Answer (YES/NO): NO